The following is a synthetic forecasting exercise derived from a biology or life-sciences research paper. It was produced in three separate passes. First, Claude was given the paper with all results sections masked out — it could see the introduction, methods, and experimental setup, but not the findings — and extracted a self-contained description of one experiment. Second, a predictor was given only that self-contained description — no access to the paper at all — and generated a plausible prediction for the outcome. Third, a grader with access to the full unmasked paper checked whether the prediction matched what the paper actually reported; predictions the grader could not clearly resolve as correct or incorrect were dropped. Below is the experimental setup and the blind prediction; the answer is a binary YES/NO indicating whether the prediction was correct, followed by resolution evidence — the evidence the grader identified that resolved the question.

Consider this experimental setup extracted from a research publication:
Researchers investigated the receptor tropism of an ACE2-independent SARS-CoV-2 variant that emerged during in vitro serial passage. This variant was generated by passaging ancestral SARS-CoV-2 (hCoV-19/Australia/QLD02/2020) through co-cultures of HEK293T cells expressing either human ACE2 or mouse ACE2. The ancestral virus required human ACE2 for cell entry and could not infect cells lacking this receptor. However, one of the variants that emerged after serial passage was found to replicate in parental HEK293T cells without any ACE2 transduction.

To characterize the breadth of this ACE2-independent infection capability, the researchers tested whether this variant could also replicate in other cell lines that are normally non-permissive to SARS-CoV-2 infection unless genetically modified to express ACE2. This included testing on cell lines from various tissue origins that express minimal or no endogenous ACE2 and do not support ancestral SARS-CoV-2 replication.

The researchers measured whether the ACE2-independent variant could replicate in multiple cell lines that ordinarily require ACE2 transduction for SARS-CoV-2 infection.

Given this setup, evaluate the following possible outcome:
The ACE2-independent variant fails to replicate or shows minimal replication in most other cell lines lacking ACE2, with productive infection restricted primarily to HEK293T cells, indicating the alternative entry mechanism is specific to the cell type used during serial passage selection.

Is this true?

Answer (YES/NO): NO